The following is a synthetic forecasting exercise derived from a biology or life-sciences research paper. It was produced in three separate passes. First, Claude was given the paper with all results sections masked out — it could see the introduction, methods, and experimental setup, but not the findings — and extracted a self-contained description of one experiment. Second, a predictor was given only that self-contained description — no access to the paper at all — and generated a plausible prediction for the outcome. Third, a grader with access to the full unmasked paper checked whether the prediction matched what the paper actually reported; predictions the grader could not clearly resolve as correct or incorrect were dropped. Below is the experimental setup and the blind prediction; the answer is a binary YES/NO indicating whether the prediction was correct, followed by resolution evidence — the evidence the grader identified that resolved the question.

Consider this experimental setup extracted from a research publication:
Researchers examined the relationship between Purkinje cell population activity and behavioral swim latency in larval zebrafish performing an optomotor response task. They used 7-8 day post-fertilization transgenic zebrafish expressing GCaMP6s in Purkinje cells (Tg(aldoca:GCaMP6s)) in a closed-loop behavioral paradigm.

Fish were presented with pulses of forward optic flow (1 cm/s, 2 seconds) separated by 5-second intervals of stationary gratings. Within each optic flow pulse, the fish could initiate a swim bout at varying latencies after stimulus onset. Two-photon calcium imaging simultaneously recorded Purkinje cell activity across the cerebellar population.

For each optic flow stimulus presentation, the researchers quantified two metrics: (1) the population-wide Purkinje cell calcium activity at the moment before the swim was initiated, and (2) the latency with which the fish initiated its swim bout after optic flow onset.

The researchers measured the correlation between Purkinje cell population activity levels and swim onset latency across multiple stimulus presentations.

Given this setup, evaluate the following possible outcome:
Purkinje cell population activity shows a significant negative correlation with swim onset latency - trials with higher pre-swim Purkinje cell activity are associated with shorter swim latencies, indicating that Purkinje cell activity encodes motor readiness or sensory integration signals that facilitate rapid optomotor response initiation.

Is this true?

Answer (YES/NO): YES